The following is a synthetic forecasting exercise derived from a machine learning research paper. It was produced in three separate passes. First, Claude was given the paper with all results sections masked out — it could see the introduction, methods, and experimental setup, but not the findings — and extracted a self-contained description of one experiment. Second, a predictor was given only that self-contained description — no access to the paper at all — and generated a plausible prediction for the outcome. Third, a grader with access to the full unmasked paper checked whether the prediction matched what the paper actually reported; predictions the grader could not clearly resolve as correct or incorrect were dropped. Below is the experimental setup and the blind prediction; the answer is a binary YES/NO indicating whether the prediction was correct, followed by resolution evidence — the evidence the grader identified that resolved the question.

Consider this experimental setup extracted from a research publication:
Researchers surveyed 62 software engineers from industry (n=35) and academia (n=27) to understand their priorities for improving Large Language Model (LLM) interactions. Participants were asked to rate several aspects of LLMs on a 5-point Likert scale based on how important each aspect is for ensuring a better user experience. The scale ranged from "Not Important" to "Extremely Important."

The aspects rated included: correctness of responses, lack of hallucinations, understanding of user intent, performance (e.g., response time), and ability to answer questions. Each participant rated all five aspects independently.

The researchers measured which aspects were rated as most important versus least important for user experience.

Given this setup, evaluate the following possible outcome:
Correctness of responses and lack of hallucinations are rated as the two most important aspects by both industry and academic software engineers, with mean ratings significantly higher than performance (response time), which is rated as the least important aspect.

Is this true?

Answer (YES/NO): NO